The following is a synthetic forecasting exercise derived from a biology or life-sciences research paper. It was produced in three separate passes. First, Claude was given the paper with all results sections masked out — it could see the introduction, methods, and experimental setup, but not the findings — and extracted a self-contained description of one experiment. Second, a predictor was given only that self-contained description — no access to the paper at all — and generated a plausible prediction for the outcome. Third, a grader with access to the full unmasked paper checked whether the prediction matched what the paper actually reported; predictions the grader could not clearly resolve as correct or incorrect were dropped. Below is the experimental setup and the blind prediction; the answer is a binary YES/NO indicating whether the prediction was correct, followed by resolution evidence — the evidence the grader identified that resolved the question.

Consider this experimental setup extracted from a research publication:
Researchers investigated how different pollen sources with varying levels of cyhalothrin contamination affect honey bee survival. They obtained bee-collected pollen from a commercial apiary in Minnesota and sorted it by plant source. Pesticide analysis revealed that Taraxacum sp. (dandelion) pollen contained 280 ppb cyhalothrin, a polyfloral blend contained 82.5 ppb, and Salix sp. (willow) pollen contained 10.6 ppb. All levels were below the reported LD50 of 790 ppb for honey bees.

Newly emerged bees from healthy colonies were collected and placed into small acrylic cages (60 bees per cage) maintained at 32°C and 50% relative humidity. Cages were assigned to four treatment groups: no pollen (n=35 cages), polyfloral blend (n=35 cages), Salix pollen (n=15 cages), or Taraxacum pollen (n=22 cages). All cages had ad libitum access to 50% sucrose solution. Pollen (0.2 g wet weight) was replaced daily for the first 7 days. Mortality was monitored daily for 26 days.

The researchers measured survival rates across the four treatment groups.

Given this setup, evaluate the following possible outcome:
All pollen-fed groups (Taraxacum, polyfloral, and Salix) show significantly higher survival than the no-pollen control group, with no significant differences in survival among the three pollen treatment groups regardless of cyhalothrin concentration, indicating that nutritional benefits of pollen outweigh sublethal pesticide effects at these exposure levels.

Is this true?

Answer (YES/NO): NO